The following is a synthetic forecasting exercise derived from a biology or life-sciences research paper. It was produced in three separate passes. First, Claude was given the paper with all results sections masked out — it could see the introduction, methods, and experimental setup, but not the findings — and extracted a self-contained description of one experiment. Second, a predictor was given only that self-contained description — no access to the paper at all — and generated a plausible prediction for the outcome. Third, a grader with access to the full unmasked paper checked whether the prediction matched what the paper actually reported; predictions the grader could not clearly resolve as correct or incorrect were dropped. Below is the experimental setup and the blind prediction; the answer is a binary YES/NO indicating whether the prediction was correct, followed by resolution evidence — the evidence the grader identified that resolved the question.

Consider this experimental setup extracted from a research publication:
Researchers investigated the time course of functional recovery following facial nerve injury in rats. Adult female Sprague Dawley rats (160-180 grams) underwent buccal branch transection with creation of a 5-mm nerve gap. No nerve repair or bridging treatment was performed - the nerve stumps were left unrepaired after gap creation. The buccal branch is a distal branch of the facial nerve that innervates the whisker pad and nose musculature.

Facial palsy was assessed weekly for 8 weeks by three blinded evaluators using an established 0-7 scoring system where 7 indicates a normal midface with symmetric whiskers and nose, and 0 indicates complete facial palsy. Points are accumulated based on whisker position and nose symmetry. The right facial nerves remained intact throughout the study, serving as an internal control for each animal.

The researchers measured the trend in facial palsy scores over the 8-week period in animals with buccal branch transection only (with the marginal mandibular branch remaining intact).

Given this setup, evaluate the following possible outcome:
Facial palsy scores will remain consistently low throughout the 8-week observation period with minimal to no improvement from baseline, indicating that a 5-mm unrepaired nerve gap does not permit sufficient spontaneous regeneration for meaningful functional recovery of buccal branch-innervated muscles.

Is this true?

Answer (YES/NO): NO